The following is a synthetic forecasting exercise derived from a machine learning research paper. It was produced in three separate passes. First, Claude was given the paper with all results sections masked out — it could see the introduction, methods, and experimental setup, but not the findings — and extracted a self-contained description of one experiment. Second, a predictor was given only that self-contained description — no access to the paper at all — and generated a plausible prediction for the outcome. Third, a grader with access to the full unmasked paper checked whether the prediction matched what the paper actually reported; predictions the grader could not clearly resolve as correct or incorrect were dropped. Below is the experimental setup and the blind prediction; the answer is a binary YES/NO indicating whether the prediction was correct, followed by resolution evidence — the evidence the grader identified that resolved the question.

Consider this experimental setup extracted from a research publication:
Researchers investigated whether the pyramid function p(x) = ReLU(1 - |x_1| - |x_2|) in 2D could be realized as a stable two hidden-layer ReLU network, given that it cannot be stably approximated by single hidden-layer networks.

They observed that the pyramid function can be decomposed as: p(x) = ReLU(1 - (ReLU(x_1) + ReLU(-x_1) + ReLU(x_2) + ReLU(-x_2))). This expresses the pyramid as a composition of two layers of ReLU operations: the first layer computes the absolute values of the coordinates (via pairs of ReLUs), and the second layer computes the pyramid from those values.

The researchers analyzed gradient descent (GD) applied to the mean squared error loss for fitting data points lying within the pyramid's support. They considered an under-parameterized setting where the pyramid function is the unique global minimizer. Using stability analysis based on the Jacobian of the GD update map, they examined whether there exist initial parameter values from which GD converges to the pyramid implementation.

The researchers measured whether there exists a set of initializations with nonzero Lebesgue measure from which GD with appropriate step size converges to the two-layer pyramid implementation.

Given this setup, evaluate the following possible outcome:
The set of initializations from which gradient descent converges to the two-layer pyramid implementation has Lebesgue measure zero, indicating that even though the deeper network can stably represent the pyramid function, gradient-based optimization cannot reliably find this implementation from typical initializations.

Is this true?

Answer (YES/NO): NO